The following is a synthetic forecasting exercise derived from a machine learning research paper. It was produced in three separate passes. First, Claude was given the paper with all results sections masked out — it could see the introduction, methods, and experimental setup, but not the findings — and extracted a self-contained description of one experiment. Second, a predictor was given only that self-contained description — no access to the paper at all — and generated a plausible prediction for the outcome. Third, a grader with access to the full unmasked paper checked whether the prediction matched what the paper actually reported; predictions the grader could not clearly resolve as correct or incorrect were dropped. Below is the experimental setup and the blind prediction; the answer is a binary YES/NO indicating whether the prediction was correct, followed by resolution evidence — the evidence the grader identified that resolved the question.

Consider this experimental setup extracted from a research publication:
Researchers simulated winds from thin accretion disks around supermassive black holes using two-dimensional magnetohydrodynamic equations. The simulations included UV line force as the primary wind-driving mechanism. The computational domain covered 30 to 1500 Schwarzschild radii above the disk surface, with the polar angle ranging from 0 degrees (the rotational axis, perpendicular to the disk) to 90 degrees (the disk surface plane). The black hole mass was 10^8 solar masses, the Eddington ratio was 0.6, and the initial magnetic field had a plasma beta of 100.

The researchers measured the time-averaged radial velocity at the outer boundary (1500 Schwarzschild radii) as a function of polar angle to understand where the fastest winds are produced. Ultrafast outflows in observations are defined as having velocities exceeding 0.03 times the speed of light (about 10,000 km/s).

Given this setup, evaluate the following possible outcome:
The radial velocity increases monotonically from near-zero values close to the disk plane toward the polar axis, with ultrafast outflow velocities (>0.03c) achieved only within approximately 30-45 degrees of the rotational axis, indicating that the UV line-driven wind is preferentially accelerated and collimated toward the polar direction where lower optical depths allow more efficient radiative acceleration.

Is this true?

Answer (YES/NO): NO